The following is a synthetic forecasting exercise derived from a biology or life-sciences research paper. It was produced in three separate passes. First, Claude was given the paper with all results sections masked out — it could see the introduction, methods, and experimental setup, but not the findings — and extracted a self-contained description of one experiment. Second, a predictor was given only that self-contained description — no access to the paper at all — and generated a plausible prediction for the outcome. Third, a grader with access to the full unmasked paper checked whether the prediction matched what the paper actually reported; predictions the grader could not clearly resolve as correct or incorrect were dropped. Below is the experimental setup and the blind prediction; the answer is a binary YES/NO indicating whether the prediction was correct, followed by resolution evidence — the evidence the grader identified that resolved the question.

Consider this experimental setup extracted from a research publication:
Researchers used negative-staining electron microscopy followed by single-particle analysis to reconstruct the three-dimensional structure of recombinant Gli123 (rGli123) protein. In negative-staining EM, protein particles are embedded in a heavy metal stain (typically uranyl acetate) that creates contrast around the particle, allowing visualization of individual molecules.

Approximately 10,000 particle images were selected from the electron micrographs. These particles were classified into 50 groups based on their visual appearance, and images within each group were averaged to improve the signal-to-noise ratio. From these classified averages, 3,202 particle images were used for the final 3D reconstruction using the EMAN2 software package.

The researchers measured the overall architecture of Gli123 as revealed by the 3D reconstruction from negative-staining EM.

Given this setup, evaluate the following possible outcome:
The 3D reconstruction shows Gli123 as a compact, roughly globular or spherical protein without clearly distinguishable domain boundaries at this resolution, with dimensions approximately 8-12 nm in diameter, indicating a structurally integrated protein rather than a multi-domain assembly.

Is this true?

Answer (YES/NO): NO